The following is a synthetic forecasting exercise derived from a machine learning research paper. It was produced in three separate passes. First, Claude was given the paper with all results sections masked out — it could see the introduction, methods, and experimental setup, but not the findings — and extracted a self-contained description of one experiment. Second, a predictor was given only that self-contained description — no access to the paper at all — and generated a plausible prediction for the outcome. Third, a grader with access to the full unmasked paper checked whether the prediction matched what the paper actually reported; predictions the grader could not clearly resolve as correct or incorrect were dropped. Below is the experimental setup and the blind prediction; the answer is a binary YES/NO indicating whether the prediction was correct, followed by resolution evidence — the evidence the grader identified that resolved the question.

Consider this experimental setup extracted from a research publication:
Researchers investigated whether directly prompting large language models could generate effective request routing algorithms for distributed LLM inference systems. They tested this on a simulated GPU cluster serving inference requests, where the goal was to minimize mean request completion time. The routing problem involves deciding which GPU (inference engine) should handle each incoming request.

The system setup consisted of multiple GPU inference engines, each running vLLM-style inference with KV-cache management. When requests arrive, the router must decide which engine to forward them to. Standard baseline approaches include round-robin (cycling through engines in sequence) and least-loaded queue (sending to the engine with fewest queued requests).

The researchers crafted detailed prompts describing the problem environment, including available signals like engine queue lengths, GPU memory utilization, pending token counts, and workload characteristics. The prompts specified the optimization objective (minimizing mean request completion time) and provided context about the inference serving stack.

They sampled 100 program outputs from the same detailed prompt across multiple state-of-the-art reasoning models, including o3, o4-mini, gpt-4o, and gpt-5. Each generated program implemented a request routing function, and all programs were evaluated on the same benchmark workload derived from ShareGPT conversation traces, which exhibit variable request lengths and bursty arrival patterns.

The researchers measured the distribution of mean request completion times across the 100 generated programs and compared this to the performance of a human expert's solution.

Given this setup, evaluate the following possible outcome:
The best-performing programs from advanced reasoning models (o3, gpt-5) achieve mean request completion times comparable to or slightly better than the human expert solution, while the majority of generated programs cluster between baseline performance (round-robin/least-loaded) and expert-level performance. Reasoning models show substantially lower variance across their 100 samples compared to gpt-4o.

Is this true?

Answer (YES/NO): NO